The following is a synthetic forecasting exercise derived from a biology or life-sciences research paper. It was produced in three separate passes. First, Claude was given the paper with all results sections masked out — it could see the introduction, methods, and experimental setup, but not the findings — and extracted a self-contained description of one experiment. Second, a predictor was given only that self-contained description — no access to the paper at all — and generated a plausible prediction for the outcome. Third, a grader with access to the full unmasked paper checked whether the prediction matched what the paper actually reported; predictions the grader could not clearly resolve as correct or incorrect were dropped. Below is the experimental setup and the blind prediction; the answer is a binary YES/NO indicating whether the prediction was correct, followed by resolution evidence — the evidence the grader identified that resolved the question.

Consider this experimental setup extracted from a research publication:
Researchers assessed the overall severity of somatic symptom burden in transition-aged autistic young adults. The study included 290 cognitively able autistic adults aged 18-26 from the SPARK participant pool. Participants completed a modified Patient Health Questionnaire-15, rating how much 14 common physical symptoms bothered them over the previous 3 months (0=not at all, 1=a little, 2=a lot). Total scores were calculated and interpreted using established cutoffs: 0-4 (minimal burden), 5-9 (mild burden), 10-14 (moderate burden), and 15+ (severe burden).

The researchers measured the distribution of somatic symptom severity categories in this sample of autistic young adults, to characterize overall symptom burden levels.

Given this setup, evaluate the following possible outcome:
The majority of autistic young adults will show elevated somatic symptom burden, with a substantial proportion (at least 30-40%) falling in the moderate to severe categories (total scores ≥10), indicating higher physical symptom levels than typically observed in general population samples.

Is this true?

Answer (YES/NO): YES